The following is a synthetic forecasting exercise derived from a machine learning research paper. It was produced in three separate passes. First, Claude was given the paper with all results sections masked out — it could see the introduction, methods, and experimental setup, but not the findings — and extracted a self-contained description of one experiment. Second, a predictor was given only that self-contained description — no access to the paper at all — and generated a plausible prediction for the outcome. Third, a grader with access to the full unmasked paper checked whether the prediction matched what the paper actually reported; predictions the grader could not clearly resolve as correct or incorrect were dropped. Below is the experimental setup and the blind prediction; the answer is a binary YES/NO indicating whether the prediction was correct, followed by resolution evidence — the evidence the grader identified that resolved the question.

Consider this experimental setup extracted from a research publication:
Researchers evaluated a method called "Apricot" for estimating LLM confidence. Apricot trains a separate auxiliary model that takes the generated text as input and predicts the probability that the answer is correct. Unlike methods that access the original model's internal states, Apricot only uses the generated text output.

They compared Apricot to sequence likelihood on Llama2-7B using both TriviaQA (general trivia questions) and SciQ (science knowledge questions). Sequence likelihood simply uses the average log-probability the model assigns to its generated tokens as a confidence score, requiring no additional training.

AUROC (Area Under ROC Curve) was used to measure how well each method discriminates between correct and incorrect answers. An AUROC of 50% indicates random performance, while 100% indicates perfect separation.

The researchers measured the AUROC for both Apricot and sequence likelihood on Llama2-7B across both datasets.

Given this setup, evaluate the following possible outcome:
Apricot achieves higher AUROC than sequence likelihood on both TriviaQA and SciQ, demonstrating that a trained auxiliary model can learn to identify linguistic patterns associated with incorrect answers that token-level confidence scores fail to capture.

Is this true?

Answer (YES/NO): YES